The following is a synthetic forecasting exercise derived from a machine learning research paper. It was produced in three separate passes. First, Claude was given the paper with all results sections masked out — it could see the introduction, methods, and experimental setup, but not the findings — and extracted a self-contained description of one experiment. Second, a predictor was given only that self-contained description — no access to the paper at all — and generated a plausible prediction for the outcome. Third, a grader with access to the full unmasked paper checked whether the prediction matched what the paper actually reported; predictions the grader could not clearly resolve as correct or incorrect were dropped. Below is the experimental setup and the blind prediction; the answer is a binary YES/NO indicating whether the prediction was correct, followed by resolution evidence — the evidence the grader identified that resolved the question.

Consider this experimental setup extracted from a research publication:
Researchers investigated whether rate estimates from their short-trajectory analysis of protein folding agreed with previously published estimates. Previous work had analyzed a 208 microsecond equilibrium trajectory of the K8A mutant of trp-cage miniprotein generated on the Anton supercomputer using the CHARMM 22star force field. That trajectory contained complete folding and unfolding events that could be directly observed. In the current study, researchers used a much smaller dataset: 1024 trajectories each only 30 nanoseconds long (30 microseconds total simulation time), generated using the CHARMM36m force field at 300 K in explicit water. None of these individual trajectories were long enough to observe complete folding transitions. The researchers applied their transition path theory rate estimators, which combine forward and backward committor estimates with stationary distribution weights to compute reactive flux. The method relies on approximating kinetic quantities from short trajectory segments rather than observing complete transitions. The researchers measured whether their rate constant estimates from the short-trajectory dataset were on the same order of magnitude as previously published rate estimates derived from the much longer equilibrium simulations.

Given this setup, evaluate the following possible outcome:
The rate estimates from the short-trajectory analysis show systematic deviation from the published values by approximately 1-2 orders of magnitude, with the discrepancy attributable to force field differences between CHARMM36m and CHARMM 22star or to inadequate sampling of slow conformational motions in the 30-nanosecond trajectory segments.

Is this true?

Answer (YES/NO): NO